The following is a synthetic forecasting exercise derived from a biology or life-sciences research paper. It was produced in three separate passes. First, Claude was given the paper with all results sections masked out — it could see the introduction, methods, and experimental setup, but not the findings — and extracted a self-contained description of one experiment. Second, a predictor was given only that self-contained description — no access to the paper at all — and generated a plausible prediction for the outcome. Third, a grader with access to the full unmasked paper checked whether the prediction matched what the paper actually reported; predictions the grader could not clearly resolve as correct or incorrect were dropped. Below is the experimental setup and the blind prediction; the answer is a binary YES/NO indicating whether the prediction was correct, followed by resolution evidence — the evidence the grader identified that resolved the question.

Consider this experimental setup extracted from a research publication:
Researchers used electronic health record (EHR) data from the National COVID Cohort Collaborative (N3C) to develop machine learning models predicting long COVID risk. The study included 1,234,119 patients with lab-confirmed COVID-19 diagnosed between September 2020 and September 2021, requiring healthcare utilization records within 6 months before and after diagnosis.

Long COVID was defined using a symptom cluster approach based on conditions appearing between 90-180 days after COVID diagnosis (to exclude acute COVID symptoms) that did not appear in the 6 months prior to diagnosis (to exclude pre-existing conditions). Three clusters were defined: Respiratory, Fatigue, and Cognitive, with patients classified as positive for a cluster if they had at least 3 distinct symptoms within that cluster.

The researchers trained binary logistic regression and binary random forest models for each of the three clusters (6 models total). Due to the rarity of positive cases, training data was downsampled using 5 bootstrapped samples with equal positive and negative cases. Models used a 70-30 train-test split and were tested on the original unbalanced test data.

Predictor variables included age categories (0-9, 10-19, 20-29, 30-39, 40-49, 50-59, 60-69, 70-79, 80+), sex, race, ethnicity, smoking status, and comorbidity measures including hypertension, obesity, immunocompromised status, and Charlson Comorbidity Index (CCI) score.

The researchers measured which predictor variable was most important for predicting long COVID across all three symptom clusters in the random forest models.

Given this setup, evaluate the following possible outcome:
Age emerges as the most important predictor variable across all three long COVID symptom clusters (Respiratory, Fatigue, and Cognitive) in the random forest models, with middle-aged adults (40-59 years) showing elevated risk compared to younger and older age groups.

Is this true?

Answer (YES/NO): NO